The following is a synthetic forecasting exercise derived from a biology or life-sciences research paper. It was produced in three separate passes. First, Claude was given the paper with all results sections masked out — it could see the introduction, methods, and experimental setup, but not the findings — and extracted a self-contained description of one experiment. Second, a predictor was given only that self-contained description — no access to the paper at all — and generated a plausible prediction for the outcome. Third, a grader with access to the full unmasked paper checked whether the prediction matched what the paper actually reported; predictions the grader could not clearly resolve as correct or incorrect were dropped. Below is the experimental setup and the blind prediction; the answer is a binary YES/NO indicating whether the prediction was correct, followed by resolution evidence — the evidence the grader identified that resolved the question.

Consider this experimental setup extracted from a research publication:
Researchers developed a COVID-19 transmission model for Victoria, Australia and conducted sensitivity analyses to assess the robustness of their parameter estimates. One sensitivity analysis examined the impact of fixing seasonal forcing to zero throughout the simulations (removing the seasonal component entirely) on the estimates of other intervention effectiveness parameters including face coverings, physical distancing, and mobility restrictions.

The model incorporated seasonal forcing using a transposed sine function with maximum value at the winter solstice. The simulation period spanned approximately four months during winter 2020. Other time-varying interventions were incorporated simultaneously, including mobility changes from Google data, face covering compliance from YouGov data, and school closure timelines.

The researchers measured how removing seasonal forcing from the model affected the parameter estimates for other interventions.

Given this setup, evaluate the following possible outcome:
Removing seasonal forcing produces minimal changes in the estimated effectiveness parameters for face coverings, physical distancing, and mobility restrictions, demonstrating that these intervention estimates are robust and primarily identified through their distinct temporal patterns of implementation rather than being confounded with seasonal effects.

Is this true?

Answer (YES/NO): YES